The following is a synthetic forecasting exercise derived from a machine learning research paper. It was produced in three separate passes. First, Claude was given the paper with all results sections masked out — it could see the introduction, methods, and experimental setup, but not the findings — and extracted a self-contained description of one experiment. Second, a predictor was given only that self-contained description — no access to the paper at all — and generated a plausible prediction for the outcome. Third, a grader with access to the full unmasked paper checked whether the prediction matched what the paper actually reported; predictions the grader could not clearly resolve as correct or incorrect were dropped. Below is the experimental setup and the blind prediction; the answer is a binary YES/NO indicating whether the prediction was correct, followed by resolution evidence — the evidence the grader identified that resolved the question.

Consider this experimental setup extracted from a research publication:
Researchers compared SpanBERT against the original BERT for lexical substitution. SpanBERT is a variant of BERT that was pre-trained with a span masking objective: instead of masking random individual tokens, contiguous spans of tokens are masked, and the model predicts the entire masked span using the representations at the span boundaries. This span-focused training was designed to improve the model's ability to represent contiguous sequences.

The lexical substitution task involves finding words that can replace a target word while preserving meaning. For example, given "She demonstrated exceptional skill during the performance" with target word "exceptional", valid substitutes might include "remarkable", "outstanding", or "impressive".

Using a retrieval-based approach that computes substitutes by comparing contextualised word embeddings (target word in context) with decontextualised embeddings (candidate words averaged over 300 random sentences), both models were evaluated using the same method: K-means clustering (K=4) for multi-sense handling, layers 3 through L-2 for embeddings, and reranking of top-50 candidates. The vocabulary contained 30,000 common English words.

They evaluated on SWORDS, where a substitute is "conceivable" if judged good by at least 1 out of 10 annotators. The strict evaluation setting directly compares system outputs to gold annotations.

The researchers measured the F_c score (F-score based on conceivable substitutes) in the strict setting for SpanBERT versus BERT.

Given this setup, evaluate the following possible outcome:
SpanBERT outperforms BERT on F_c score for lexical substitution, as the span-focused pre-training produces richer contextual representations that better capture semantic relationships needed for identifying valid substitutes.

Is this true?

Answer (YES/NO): NO